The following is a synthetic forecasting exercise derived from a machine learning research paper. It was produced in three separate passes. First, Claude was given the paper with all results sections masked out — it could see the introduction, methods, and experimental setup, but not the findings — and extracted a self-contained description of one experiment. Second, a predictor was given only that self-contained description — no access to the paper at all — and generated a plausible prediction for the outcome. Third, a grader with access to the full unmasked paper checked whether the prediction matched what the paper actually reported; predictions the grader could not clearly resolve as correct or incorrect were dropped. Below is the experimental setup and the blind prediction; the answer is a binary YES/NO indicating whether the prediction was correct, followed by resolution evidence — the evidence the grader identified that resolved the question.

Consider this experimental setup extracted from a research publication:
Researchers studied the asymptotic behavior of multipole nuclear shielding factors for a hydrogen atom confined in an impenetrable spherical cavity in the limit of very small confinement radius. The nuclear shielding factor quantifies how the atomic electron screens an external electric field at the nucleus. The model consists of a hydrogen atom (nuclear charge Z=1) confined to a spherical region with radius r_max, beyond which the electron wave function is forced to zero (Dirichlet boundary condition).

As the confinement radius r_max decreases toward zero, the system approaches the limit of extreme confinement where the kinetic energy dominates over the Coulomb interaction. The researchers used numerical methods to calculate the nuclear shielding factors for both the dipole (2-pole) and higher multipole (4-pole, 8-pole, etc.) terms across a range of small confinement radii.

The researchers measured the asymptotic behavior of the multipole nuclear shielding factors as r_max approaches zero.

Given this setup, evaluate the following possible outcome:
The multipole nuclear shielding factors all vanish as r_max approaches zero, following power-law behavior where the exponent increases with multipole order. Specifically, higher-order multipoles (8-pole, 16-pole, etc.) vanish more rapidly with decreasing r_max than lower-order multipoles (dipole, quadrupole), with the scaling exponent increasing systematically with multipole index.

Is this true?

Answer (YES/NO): NO